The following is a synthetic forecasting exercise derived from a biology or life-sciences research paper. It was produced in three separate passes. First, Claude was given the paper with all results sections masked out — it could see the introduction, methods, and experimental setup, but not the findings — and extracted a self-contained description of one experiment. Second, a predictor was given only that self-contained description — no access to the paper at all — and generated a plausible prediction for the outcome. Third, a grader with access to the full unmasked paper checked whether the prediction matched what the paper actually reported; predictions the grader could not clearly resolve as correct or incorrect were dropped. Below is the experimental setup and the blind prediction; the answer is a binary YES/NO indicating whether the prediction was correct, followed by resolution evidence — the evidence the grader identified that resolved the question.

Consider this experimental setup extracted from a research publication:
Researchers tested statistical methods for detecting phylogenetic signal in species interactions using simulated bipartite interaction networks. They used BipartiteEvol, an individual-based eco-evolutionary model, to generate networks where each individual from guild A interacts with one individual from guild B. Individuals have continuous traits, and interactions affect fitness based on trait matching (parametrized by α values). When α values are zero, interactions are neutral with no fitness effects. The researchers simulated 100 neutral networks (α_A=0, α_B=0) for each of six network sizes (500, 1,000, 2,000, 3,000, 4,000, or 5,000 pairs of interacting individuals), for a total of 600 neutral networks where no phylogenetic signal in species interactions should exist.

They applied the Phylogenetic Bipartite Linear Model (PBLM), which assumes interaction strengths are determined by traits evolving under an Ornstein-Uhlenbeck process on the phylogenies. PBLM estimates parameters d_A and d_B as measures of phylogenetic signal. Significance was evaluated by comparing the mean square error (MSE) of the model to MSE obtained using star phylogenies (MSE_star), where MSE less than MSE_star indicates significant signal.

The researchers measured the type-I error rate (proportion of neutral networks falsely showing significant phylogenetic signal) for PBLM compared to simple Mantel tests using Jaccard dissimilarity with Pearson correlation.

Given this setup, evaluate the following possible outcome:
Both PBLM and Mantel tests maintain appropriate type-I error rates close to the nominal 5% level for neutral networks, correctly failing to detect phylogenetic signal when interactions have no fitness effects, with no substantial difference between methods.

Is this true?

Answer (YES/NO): NO